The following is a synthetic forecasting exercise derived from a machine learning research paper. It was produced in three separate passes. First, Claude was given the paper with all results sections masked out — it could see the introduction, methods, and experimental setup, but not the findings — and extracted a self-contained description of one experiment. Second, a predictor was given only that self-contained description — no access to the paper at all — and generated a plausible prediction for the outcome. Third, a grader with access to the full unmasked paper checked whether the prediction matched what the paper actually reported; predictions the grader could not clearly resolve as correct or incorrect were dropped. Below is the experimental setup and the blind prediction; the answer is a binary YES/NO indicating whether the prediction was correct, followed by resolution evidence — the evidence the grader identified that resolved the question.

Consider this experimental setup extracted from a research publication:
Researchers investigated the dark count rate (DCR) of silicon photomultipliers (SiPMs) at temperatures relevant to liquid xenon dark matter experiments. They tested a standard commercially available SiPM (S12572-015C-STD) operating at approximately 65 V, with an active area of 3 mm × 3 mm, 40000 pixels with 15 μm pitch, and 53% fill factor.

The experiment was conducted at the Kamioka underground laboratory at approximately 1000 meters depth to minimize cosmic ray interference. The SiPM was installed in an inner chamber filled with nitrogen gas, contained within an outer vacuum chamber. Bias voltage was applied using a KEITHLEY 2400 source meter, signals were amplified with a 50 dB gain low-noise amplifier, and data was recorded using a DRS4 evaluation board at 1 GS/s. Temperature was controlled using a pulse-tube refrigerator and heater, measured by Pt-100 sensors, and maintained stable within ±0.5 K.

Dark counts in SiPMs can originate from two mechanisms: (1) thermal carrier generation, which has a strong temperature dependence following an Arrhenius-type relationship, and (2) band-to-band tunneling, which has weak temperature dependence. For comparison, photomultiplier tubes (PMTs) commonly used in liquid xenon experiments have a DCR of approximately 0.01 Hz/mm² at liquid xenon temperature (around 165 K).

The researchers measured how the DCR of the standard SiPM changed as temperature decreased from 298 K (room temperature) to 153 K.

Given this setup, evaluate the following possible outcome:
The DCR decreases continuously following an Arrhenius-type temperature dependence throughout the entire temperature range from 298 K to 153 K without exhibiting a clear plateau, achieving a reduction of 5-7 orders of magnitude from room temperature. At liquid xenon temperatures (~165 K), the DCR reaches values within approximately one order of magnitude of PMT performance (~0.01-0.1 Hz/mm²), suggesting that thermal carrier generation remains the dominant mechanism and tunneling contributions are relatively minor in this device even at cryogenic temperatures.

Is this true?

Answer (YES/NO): NO